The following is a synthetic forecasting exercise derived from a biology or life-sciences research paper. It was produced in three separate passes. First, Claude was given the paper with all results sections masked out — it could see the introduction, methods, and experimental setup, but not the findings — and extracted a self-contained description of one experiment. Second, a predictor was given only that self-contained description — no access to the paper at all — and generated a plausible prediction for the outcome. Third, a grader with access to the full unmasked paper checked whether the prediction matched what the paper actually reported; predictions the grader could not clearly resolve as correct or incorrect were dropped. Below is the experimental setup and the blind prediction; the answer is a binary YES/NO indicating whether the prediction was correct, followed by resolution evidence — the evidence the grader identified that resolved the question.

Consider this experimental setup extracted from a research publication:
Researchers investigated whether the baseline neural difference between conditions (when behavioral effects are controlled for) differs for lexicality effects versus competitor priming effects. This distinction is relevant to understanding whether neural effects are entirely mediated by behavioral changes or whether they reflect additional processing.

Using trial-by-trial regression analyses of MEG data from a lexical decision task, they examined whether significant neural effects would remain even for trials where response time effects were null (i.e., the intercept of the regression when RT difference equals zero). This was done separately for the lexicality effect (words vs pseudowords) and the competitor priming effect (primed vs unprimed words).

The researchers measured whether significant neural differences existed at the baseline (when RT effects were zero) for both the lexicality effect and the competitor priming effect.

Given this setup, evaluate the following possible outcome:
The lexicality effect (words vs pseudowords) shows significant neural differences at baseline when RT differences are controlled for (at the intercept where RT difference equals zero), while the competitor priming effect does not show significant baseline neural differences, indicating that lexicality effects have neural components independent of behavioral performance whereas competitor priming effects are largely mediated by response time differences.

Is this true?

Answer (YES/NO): YES